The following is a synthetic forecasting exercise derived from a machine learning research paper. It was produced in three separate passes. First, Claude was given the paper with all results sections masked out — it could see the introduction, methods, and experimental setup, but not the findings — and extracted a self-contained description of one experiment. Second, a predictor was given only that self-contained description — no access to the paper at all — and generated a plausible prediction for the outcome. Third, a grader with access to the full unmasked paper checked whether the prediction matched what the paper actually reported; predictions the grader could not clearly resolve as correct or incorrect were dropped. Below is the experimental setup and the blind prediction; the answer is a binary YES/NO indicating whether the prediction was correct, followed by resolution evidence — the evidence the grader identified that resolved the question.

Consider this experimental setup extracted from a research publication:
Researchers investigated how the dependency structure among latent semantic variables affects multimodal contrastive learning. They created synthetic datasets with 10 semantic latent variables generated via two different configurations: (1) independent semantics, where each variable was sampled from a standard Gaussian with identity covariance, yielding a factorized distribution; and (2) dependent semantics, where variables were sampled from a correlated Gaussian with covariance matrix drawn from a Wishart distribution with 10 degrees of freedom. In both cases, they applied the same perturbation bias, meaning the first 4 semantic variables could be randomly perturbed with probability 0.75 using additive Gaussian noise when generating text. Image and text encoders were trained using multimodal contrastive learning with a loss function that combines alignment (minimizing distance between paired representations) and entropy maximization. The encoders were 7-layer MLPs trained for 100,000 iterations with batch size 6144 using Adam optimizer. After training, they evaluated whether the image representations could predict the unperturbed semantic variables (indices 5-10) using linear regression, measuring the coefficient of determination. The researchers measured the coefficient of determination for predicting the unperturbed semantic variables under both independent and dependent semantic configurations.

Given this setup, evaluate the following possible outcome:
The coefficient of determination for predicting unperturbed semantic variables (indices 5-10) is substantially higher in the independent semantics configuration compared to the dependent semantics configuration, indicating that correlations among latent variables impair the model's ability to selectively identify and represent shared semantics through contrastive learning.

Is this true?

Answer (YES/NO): NO